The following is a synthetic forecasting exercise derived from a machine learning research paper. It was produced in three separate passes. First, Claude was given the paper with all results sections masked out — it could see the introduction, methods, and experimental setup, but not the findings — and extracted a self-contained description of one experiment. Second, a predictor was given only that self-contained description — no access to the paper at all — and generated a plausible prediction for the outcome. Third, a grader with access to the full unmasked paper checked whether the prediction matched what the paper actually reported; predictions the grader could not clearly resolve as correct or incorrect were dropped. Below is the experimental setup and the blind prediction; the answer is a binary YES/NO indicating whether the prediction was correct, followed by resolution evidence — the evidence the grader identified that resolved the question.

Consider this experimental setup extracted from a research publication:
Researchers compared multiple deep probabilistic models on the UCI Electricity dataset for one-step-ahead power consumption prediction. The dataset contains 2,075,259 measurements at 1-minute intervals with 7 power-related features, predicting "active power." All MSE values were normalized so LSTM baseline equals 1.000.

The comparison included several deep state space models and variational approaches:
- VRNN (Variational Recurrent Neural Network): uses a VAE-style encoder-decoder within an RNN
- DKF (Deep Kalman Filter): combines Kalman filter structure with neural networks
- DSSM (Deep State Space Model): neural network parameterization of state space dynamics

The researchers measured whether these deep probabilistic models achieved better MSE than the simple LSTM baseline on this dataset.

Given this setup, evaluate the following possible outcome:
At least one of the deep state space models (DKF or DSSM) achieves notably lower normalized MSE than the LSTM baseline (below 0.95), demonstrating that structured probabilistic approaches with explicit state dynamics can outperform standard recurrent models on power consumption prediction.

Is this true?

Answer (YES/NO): NO